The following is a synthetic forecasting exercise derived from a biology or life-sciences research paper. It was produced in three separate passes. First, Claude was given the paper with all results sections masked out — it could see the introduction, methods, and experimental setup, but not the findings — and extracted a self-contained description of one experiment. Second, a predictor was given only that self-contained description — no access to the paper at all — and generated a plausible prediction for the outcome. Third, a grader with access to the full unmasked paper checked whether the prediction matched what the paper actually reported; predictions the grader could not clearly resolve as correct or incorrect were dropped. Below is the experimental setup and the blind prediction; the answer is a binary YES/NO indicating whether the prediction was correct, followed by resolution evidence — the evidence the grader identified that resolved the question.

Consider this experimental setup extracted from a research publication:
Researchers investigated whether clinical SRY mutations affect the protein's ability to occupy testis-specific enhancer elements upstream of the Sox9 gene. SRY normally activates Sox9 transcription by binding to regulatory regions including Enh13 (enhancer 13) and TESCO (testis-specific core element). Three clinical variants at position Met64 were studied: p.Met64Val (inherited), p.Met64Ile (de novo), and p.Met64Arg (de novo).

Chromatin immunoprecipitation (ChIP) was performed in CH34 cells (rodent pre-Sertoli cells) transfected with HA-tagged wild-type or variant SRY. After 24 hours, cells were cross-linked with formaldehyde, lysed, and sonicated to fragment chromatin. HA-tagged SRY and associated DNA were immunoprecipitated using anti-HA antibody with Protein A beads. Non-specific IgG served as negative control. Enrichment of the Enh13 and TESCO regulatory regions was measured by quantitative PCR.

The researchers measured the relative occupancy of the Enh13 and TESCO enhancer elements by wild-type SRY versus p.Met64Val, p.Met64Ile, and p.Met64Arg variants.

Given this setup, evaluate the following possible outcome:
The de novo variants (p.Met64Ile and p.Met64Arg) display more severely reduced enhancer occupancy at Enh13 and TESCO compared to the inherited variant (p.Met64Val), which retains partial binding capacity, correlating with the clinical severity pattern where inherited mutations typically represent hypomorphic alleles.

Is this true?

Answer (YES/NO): NO